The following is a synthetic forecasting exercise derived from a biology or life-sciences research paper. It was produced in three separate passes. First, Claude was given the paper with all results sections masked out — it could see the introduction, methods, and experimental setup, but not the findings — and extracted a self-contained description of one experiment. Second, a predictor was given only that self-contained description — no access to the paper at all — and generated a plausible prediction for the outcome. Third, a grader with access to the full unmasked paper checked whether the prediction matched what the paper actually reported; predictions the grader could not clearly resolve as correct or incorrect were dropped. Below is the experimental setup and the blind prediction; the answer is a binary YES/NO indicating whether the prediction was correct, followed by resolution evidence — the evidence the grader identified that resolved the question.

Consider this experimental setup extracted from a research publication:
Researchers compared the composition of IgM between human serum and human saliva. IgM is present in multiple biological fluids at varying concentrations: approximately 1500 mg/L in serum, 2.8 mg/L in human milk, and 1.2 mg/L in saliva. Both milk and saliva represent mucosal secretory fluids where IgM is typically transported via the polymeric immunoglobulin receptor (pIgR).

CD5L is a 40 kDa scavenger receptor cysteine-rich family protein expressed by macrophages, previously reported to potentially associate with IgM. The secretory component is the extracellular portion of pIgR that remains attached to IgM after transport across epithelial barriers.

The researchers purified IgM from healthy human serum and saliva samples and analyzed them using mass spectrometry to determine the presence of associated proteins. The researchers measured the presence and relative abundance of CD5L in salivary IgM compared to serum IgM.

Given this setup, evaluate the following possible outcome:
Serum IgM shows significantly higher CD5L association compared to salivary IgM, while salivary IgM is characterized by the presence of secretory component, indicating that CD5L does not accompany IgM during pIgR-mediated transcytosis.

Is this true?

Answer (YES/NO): YES